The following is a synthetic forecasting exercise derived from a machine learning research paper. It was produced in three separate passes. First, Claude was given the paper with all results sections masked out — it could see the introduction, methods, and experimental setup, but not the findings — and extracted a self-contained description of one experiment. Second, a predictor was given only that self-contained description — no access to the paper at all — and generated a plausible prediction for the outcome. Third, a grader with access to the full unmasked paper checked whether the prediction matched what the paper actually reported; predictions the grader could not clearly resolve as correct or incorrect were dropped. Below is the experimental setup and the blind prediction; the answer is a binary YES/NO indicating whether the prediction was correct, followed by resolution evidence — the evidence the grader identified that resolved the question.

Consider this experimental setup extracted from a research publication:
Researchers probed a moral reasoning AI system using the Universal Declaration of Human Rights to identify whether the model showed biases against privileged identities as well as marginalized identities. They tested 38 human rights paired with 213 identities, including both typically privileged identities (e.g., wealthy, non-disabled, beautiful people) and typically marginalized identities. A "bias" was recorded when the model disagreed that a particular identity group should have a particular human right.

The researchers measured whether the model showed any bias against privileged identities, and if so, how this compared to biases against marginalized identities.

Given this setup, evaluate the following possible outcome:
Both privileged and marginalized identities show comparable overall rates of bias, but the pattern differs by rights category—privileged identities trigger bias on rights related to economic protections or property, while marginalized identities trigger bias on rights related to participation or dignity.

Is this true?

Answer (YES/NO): NO